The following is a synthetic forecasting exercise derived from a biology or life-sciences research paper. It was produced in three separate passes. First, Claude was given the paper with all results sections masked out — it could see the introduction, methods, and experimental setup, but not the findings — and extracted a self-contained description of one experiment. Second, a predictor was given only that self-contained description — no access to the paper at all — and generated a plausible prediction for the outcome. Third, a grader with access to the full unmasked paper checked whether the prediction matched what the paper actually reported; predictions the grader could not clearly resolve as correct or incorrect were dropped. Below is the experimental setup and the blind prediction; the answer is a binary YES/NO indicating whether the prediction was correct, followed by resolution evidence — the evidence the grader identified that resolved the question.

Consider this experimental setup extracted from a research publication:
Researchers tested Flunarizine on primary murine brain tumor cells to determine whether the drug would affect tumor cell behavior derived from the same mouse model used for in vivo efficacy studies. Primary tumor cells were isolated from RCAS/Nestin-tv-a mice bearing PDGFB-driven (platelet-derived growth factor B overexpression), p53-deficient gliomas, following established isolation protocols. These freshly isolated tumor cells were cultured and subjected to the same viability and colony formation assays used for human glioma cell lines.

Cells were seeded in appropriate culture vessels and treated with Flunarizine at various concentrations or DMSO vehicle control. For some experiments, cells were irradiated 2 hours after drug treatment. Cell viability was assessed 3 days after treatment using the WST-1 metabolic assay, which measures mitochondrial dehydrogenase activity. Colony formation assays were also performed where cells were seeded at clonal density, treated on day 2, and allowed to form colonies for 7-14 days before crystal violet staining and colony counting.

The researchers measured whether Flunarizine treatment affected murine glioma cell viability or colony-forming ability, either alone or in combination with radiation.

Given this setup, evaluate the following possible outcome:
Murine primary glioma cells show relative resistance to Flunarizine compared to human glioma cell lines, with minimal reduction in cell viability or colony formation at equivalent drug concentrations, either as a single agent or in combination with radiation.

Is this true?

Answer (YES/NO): NO